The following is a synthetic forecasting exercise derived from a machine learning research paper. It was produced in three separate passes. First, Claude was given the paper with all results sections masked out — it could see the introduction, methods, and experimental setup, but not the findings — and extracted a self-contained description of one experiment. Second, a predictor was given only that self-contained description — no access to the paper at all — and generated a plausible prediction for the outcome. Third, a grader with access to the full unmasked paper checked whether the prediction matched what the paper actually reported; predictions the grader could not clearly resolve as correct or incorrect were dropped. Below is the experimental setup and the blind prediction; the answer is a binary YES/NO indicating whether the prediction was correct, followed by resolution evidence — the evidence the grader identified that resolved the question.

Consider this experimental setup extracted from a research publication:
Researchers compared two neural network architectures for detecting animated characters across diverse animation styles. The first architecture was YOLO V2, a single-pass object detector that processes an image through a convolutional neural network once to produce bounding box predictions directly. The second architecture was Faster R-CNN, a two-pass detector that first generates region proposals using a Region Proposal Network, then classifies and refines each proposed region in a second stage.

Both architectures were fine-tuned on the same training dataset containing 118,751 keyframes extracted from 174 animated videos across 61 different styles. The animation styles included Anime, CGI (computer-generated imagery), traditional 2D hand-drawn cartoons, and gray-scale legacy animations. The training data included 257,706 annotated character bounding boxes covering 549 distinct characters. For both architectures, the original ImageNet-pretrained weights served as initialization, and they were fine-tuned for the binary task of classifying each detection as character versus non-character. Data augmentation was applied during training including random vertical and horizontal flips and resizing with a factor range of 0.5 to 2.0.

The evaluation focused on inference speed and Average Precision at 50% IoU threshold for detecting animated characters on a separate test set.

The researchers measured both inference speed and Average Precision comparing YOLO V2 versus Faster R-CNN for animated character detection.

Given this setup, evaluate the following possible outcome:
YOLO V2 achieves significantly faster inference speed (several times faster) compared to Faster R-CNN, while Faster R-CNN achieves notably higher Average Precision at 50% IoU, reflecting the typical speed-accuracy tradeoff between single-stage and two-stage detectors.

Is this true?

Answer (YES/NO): NO